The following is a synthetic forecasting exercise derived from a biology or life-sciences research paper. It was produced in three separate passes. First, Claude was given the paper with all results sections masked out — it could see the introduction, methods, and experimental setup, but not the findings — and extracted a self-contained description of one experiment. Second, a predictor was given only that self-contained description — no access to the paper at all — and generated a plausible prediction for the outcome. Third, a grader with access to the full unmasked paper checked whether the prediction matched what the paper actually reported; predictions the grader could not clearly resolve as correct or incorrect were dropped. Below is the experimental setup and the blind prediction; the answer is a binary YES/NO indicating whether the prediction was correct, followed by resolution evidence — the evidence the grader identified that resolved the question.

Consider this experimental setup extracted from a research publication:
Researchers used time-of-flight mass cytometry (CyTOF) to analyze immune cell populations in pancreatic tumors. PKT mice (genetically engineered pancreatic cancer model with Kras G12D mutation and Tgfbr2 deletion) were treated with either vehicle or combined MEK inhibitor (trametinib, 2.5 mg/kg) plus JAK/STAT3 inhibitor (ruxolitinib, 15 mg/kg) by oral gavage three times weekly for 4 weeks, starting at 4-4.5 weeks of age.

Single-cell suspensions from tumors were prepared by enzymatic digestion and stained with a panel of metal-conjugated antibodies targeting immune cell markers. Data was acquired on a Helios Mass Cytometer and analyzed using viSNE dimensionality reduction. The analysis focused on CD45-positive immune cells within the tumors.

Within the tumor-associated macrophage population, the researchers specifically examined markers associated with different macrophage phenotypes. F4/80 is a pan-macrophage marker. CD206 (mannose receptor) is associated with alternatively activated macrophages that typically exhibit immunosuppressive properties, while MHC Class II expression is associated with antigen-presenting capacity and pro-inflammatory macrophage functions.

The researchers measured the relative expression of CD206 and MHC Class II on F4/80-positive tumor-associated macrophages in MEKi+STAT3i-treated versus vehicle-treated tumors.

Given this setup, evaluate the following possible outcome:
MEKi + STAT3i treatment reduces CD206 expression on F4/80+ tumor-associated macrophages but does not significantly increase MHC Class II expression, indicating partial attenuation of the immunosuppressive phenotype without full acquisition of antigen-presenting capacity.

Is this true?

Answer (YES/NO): NO